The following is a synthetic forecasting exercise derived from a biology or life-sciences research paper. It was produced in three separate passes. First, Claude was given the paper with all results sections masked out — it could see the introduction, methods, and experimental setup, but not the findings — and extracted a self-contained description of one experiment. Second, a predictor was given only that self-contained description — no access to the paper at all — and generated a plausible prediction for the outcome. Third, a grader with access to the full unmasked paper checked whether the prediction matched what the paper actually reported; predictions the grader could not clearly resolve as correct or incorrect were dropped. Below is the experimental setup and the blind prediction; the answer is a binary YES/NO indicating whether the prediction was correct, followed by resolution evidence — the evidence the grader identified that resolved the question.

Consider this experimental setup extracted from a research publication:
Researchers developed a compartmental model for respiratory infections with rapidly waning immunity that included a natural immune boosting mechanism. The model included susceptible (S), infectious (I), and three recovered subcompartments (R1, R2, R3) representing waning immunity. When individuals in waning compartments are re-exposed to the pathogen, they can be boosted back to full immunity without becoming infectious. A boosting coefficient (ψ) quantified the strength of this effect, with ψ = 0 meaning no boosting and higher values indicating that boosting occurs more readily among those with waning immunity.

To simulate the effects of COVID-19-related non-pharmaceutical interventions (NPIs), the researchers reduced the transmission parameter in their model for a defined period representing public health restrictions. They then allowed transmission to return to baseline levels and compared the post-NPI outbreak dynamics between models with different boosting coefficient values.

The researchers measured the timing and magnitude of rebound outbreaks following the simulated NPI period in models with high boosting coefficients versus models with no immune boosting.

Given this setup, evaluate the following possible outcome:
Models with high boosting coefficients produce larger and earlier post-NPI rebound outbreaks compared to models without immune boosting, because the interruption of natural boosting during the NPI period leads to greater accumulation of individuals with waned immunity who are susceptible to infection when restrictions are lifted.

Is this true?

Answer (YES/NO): YES